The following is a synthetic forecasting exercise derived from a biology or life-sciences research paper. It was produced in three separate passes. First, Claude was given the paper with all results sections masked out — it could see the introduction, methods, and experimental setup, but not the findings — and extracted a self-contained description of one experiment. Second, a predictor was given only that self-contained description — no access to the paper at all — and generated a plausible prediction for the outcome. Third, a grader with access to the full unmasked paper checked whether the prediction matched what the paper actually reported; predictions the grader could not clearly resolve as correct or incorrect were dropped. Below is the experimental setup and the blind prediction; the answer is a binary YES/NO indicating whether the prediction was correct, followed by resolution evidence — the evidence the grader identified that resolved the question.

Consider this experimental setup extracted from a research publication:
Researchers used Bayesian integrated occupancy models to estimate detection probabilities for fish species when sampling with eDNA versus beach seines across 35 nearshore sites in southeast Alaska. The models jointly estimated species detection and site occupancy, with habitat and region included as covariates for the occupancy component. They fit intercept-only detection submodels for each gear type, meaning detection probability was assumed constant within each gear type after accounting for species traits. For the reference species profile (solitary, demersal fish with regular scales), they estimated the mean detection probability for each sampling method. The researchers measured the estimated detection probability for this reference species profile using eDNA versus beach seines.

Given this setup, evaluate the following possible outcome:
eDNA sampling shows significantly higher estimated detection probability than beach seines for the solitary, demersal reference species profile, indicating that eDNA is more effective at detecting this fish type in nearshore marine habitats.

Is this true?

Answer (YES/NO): NO